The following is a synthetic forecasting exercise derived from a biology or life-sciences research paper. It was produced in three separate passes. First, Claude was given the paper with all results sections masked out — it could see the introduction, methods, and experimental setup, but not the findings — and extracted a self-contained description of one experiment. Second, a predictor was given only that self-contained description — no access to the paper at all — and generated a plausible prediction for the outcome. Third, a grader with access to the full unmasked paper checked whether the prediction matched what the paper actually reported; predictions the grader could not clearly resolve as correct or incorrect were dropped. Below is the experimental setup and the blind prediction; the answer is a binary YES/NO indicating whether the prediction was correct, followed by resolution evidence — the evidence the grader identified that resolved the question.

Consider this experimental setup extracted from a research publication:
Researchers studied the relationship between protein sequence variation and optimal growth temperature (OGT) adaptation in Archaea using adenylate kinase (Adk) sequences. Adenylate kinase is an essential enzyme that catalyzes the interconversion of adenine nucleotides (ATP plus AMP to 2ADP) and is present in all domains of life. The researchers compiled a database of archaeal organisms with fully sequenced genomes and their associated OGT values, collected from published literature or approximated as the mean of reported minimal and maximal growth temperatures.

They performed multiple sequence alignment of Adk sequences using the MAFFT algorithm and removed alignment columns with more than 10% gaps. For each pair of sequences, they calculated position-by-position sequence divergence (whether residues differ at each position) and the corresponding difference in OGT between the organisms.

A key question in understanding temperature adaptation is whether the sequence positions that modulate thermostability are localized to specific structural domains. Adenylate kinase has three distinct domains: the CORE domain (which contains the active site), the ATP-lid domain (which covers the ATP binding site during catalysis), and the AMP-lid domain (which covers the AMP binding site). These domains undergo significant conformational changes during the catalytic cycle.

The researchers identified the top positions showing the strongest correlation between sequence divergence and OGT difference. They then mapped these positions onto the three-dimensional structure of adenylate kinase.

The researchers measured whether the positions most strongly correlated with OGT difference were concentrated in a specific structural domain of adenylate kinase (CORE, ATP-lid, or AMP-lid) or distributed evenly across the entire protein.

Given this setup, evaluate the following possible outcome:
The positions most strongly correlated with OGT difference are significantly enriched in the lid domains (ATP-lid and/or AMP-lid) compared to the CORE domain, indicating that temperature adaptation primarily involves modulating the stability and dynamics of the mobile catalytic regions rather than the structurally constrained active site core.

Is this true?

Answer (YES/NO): YES